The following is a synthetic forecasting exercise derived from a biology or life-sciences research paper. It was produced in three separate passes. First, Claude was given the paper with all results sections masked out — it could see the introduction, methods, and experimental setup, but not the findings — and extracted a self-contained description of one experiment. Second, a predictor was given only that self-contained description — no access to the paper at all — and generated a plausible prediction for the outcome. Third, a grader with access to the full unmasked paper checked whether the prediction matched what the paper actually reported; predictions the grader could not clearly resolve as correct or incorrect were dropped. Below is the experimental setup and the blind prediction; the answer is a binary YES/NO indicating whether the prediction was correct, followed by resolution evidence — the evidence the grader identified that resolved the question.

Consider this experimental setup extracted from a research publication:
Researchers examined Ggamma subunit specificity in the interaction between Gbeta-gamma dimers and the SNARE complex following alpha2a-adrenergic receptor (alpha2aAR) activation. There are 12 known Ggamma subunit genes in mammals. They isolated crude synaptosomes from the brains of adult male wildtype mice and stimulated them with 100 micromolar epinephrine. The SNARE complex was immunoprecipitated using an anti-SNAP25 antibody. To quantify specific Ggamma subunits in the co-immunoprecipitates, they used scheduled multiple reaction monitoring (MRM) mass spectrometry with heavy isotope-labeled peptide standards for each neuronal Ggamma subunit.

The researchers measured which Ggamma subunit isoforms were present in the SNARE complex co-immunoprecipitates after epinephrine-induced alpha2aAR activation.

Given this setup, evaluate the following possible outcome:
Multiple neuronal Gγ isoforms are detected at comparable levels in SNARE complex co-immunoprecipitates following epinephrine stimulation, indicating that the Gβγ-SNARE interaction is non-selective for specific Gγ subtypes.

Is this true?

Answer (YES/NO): NO